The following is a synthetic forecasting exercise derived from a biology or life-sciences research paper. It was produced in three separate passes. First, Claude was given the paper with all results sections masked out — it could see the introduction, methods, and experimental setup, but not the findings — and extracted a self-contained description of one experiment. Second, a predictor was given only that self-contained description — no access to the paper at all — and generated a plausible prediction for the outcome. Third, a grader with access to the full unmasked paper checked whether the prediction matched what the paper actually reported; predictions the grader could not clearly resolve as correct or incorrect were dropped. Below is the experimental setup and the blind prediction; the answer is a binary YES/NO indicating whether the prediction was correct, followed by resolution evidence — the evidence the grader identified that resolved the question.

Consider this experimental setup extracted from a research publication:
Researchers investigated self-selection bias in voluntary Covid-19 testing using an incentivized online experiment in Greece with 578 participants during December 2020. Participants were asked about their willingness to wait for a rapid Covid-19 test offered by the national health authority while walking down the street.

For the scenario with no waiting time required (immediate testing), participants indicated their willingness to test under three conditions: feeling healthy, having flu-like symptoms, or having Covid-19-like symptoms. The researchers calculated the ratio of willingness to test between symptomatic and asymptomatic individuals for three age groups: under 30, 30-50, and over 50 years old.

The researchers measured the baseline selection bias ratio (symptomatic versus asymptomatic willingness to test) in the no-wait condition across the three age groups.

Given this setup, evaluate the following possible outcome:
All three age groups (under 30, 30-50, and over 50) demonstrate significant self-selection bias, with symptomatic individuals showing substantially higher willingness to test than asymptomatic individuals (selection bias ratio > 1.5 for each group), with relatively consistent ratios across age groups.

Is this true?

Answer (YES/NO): YES